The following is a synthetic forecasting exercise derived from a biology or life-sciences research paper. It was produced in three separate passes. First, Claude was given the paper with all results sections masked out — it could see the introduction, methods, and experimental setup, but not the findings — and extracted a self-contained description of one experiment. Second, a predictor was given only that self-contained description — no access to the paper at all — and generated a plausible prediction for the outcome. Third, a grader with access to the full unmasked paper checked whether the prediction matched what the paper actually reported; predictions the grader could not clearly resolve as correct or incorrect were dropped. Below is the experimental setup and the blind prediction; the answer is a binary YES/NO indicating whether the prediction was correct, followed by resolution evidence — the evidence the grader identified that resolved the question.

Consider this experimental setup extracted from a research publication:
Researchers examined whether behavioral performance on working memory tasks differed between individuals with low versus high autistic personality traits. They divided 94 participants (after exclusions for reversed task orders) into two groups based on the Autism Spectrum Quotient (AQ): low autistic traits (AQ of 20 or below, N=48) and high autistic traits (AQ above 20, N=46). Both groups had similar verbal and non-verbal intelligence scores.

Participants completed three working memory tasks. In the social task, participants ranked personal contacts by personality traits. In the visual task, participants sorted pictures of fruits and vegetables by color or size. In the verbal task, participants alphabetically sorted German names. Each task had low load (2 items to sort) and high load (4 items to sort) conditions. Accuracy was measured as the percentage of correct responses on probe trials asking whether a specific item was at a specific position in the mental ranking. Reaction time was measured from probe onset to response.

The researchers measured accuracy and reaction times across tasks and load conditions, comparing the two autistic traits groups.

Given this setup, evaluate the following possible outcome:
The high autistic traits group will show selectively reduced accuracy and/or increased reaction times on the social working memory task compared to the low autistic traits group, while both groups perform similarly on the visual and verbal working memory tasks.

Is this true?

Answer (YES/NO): NO